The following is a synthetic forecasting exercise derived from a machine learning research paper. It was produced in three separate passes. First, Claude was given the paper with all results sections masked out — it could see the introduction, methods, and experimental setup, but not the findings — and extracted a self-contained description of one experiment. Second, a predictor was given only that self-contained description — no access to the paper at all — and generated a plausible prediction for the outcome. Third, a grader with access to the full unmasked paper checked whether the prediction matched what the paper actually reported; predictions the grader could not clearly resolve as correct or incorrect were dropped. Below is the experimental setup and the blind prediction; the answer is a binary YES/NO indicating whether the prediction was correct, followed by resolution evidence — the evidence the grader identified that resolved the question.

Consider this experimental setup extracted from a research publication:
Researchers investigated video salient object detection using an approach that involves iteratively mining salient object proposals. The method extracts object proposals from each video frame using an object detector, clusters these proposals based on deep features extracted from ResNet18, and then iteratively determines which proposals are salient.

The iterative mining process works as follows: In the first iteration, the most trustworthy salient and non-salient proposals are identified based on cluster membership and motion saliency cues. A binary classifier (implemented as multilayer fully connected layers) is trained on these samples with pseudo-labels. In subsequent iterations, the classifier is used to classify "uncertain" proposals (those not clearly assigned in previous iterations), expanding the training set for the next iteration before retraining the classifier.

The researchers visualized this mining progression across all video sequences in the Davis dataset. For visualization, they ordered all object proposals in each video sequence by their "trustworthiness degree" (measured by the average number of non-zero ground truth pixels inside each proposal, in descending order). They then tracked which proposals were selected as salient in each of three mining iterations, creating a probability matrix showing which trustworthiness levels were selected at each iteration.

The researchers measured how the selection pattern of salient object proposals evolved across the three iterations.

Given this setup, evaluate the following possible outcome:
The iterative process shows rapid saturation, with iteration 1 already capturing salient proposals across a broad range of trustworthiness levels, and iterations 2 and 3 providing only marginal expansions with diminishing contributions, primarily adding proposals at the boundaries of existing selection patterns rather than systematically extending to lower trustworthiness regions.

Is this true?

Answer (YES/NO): NO